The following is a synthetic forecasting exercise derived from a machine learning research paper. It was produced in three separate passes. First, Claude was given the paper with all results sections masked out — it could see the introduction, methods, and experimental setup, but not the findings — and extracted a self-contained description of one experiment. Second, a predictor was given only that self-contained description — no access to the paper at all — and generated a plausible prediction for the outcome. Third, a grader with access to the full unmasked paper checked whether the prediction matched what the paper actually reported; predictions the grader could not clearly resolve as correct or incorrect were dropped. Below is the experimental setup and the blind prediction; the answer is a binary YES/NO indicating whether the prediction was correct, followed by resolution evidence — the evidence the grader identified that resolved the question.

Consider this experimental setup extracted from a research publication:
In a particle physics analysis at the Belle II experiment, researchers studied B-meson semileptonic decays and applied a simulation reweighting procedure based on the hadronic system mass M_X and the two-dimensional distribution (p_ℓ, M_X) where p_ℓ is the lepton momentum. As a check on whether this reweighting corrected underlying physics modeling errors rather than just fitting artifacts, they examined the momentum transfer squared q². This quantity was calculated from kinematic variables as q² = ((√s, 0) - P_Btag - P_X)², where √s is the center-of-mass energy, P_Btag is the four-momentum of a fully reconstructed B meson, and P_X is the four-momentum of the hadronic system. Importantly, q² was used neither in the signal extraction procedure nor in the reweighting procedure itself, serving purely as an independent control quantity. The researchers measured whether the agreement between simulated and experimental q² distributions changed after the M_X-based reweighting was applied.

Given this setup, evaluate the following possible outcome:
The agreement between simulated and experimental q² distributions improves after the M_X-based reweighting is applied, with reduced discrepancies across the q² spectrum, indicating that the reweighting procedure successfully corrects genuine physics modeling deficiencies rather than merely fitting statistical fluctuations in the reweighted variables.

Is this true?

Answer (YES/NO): YES